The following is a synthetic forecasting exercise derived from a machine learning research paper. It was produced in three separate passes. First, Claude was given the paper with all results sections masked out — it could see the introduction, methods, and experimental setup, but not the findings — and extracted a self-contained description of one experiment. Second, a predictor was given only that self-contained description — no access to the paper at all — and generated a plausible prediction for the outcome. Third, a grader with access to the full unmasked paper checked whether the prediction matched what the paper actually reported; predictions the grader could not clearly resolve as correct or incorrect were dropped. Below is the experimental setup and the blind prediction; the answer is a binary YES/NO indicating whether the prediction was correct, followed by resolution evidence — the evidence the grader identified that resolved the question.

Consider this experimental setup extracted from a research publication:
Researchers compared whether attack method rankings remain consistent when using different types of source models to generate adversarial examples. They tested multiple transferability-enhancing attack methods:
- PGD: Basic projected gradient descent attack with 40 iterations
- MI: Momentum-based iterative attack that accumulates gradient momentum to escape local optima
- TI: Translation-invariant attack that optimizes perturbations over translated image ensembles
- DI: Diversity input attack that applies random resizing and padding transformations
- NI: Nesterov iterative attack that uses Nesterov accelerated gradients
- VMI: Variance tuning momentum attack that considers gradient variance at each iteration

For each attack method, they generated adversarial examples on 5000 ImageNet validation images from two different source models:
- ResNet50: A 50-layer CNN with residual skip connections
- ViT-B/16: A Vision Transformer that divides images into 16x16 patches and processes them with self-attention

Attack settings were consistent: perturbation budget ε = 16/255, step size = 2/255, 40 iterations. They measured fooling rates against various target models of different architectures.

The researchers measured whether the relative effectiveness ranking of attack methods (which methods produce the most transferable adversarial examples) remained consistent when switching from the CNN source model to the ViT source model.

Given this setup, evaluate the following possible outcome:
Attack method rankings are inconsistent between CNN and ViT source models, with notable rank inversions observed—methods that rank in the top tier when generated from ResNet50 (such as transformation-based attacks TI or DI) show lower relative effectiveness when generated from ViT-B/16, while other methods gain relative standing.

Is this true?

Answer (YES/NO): NO